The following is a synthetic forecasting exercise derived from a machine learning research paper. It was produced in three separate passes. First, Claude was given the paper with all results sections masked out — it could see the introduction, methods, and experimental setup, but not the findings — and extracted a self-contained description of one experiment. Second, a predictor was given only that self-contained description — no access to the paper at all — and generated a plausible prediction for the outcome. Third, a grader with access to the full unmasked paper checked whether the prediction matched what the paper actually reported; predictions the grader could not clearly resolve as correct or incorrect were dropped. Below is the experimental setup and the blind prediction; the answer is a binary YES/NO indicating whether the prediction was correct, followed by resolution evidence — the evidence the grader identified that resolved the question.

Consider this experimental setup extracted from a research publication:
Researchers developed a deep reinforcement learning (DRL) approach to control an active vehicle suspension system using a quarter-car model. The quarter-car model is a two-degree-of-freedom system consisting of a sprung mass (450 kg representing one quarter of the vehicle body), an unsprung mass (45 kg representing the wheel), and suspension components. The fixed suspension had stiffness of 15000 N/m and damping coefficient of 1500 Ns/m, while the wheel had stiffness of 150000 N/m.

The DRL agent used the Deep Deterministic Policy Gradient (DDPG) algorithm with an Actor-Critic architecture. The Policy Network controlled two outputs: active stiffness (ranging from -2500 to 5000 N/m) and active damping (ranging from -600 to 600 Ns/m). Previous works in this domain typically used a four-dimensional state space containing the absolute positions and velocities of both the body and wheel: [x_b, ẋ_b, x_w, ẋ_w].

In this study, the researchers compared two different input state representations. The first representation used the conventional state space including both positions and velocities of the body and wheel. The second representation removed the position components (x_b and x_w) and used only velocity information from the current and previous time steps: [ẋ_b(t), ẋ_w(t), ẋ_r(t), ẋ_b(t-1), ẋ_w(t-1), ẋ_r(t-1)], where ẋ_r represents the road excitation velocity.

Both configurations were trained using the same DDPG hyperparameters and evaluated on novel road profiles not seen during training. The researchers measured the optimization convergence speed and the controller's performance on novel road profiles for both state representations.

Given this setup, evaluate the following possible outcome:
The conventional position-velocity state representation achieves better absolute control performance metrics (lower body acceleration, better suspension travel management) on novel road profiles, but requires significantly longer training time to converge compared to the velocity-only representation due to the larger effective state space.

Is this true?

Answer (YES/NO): NO